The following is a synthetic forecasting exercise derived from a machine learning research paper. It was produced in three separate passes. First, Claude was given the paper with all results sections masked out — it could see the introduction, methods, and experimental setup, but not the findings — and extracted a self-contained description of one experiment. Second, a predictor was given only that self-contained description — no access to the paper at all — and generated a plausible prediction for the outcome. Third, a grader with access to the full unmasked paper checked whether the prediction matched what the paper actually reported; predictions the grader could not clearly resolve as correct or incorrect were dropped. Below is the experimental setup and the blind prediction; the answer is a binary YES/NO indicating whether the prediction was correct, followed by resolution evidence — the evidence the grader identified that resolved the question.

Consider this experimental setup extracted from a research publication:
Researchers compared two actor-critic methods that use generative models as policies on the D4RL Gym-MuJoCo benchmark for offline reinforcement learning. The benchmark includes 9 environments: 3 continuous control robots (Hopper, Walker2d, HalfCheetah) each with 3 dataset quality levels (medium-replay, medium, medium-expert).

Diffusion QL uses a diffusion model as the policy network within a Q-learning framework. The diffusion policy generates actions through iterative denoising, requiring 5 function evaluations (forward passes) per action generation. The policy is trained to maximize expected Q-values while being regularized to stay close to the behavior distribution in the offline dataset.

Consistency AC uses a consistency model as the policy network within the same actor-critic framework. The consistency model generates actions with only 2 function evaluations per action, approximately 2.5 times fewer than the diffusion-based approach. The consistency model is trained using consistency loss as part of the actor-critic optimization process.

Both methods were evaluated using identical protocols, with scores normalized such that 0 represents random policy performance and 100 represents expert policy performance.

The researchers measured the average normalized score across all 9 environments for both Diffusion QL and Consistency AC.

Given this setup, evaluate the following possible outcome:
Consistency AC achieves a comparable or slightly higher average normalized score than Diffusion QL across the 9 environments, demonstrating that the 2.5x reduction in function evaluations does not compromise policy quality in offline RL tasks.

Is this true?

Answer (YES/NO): YES